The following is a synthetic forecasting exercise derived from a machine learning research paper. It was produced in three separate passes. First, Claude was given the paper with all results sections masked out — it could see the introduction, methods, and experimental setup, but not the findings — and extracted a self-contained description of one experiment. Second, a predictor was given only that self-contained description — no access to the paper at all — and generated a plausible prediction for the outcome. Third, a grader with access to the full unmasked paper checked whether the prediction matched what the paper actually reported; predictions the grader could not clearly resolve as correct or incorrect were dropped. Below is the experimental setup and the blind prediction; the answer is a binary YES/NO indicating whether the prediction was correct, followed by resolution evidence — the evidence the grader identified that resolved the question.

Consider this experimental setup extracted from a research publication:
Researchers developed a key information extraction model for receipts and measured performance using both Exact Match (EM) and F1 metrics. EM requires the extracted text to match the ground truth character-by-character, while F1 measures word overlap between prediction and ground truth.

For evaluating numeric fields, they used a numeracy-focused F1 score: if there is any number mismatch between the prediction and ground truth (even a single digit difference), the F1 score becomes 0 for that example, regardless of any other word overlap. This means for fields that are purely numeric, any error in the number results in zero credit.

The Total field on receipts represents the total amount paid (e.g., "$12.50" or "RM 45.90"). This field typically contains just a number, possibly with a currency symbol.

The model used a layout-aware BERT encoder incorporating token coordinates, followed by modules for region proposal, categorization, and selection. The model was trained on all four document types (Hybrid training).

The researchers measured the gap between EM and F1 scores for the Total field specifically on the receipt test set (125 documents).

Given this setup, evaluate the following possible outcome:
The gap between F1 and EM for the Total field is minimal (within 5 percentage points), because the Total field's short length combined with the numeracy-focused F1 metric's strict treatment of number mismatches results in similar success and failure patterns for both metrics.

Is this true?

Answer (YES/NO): YES